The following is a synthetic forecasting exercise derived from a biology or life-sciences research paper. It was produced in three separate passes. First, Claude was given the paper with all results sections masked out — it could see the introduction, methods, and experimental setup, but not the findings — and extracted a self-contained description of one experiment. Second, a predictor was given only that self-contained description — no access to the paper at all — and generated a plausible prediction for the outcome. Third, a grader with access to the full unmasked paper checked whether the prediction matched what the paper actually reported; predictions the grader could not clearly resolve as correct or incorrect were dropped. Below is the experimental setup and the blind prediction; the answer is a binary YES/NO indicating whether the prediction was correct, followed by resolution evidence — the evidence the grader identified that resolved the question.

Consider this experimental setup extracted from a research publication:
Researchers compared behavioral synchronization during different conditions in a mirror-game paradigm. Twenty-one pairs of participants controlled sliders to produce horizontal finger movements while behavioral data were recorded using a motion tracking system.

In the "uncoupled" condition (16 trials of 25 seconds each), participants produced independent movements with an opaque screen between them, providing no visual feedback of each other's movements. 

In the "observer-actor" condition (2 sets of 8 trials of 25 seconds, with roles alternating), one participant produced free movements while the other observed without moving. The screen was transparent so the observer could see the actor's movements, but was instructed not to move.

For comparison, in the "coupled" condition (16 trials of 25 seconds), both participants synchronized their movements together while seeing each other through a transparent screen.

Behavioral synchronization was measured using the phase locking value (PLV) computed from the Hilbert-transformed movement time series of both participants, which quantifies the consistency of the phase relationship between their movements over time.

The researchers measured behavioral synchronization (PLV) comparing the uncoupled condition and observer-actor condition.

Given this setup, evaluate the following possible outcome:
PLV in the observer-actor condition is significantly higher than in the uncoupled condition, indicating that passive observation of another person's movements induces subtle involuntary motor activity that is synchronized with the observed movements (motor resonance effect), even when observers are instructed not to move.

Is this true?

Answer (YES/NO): NO